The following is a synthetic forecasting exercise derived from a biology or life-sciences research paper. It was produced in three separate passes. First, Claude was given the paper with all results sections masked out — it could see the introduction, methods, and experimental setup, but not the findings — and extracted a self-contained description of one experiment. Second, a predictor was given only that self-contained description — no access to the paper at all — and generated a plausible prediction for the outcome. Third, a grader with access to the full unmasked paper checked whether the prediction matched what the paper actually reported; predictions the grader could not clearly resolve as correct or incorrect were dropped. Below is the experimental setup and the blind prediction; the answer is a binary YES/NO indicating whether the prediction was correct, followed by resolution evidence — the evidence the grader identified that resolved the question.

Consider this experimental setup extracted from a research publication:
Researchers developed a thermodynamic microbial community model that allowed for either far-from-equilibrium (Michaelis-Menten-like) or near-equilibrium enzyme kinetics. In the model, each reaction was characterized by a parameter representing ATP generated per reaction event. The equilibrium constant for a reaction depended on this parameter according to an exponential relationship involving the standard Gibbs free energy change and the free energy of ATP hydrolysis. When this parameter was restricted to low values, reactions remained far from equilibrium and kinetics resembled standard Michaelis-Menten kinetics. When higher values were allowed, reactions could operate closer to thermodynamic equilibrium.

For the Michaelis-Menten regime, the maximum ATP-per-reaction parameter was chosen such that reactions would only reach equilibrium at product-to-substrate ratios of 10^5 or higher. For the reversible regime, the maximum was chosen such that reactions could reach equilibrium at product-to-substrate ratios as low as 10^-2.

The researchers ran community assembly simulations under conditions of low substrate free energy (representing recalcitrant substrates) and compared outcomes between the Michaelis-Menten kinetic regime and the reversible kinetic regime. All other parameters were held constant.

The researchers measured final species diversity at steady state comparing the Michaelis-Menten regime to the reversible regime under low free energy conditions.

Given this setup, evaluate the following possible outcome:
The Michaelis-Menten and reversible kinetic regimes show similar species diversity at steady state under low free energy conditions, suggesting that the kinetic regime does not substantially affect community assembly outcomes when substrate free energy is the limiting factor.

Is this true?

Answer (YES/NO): NO